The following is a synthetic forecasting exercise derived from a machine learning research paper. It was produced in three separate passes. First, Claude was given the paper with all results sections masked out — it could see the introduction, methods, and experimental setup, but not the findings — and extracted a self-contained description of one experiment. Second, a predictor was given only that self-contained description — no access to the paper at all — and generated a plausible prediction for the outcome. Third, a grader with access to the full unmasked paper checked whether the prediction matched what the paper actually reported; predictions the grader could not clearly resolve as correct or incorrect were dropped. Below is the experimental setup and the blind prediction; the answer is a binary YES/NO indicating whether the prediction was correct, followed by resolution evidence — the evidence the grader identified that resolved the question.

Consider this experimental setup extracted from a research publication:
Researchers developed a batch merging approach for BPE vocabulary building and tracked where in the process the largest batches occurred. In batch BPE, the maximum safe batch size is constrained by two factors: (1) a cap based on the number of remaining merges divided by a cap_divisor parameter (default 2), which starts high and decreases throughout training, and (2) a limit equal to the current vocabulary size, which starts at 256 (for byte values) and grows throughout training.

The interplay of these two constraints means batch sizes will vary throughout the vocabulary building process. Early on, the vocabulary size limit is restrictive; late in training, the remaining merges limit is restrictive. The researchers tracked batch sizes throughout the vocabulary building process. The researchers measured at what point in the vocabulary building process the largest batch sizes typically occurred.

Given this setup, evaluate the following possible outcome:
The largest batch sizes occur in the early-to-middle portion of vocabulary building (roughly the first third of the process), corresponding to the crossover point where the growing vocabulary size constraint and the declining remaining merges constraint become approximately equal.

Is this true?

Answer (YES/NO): YES